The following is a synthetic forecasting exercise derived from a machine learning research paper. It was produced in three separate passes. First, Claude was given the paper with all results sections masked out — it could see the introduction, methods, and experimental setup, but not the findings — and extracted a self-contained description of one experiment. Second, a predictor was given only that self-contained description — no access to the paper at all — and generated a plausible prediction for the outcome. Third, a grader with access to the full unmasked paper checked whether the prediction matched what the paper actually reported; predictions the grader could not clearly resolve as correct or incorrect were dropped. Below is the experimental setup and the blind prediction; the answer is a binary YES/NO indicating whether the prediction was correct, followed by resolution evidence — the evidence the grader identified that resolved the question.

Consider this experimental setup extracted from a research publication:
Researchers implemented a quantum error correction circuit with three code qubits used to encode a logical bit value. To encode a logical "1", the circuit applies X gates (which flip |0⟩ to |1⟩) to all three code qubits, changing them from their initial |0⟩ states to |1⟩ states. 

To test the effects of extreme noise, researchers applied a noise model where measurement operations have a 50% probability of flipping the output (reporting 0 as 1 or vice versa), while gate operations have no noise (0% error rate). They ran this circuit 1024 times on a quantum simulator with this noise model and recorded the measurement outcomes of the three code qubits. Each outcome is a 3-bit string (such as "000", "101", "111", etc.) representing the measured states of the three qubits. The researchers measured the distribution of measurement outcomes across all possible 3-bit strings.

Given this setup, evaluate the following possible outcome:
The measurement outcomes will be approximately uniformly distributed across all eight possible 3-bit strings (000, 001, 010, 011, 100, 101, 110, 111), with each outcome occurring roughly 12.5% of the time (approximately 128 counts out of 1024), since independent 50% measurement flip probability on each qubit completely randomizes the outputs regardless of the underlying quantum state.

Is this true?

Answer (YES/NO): YES